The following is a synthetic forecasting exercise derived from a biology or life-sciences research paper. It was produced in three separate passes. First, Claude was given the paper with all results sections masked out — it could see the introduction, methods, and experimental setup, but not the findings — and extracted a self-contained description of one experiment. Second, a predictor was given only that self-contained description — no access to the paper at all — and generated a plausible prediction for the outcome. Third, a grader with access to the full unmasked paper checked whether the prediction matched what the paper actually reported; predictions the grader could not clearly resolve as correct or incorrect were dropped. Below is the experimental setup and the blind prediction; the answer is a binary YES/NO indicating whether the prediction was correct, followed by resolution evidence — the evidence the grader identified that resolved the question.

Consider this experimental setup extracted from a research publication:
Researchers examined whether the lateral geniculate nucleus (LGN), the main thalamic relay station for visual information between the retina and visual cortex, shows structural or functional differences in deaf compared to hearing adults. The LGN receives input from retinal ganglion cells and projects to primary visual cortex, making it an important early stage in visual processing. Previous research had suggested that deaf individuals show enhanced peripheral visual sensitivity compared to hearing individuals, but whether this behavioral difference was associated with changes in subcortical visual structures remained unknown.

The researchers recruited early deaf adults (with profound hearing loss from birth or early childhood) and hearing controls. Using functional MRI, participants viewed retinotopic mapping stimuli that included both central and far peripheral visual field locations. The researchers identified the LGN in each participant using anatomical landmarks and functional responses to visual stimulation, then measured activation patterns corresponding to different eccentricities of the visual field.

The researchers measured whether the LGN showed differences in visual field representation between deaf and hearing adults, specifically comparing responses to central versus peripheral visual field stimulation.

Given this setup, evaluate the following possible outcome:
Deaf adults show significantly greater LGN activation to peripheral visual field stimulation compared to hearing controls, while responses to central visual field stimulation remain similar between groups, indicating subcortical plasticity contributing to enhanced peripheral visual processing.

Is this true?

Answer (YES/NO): NO